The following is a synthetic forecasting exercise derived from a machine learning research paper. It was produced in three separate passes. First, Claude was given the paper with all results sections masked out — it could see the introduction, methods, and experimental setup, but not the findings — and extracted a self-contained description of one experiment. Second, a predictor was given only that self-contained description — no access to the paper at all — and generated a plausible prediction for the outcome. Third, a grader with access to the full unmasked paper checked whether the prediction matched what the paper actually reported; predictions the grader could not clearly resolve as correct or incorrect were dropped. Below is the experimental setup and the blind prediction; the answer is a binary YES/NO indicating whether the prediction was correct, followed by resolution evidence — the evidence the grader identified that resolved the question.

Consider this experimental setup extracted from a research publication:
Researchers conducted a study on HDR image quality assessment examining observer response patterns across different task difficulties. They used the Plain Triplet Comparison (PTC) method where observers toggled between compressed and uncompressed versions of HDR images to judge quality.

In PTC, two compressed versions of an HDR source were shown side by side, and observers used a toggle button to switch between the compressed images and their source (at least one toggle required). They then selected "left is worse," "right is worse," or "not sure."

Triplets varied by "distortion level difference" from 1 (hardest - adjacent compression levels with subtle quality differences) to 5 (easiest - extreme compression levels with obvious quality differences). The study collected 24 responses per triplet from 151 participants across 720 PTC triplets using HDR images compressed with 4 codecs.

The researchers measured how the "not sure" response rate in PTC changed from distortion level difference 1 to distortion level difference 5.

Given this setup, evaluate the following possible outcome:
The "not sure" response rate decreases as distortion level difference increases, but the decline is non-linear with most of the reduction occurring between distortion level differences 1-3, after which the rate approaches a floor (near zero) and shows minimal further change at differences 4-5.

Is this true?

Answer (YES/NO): NO